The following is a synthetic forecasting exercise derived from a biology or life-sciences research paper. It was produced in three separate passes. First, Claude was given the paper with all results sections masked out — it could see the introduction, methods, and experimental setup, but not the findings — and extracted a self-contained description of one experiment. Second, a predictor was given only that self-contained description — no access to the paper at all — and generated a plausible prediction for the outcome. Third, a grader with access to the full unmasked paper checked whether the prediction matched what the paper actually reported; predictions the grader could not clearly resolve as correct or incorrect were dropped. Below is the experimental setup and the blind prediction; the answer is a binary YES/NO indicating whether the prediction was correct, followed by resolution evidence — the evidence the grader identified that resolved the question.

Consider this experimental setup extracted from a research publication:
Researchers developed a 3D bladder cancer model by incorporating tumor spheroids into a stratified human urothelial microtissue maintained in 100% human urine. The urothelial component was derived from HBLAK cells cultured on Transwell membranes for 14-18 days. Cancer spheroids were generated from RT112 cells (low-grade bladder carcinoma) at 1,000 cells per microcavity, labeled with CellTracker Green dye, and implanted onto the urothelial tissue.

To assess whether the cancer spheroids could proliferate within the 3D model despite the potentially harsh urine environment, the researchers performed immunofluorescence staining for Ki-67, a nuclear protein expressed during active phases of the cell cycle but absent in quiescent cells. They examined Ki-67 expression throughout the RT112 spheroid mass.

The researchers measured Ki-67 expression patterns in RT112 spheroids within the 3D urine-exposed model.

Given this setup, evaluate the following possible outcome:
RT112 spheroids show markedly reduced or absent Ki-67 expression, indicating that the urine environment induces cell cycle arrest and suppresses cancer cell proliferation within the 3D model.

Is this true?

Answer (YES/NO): NO